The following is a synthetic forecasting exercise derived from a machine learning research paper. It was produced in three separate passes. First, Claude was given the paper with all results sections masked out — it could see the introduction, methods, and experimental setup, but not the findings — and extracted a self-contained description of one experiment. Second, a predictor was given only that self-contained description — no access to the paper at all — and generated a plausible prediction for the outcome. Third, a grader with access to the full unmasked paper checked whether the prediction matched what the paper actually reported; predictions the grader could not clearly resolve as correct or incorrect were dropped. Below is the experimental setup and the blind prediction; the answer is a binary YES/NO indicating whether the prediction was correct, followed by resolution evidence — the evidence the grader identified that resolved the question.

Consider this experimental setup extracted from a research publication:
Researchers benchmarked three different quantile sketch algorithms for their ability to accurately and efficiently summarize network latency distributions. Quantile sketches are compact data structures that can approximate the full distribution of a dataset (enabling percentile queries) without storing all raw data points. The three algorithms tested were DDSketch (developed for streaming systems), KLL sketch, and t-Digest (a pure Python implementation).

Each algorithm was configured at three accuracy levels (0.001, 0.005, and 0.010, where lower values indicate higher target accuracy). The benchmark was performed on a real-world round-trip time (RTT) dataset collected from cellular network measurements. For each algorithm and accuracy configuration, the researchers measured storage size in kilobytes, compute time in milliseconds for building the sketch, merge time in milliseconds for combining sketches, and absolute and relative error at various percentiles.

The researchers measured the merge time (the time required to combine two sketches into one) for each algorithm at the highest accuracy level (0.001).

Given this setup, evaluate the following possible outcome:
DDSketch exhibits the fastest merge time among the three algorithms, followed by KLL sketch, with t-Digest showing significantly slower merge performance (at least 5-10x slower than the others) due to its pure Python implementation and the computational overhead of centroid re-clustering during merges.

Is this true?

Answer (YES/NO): NO